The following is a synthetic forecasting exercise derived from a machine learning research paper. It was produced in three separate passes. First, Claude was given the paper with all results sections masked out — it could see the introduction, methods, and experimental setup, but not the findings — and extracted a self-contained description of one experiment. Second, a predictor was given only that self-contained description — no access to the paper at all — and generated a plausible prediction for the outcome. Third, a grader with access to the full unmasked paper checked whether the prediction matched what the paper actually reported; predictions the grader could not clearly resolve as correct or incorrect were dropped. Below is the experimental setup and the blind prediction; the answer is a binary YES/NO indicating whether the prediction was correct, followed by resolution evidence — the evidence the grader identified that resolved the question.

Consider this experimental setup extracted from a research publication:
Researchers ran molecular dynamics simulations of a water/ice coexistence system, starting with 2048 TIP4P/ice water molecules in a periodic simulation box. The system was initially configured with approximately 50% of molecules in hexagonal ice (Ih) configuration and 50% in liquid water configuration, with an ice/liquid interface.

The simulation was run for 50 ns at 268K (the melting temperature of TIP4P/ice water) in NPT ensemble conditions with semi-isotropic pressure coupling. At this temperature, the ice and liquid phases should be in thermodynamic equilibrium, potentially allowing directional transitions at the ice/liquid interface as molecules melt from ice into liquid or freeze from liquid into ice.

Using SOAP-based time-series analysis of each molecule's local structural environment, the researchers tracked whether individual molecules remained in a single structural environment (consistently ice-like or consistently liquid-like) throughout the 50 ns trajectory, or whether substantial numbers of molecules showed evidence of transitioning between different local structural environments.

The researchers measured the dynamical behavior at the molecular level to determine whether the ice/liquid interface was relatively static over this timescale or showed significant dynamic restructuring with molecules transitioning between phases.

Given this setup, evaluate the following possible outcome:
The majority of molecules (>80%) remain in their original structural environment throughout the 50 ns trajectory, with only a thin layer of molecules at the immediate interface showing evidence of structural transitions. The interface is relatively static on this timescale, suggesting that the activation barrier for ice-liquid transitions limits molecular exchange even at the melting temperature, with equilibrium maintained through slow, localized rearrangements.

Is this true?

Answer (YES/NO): NO